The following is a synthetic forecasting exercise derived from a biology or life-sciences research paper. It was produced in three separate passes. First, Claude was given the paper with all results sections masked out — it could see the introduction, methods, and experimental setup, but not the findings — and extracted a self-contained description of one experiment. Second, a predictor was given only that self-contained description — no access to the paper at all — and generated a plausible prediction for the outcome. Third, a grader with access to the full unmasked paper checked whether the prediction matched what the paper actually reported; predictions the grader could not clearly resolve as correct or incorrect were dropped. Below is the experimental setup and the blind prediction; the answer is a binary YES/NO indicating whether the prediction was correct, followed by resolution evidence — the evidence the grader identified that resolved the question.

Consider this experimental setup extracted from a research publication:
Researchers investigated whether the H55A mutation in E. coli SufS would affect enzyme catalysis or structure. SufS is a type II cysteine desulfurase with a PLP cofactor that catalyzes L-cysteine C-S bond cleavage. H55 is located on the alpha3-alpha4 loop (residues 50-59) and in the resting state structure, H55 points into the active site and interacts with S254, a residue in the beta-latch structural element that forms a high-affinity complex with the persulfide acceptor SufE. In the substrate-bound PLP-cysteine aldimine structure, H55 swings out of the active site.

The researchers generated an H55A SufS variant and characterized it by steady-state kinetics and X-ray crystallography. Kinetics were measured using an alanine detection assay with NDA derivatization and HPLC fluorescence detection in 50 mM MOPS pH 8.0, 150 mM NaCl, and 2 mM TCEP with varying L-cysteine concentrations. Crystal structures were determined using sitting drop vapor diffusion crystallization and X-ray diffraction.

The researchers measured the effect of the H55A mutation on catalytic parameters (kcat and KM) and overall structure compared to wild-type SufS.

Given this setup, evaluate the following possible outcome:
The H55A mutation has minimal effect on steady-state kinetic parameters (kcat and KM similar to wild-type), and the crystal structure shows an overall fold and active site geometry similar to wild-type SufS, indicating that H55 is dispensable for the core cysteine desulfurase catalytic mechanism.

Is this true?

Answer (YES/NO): YES